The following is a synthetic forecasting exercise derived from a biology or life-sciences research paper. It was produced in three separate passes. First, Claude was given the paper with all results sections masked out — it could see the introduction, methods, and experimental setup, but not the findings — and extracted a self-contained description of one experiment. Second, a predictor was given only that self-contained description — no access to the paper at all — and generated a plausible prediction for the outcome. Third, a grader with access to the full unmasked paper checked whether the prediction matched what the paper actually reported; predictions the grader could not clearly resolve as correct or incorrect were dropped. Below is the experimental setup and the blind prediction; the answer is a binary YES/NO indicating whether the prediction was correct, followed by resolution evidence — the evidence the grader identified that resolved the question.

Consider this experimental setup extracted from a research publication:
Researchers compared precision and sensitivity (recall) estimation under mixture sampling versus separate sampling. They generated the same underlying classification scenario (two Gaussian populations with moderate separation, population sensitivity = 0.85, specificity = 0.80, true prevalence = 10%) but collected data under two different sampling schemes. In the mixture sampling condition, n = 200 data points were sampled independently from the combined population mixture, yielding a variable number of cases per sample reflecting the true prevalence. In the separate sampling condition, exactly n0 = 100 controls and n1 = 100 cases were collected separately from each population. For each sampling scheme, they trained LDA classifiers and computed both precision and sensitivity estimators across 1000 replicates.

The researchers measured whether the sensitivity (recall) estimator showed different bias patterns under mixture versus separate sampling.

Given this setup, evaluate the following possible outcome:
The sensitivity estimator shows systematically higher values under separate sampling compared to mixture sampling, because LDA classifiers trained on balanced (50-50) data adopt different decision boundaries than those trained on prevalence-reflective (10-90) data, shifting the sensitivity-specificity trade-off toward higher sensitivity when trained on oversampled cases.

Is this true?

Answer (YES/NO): NO